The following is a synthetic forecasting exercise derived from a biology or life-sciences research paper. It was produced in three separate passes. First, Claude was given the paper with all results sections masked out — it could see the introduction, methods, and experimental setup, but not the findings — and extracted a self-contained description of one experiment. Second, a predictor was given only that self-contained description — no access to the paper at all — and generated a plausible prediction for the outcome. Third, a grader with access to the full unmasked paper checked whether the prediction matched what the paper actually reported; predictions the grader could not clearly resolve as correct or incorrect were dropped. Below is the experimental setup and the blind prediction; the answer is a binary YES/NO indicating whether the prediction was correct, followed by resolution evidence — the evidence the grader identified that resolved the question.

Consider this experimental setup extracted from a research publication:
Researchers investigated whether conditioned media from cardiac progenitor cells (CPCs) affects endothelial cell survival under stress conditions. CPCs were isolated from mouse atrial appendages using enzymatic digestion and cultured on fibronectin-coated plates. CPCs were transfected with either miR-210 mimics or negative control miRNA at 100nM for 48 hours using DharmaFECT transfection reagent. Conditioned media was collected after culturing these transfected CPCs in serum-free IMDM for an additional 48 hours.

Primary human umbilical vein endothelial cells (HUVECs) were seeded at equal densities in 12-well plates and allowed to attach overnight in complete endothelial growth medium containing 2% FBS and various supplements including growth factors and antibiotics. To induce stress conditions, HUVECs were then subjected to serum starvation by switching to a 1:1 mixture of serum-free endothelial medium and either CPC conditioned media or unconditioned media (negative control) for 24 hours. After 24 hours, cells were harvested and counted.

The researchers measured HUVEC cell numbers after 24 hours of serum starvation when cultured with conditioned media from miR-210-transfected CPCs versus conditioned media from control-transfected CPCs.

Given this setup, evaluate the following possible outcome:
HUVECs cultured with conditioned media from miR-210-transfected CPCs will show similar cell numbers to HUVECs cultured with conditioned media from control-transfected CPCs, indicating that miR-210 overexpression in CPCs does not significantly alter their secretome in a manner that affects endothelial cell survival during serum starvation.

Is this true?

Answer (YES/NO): NO